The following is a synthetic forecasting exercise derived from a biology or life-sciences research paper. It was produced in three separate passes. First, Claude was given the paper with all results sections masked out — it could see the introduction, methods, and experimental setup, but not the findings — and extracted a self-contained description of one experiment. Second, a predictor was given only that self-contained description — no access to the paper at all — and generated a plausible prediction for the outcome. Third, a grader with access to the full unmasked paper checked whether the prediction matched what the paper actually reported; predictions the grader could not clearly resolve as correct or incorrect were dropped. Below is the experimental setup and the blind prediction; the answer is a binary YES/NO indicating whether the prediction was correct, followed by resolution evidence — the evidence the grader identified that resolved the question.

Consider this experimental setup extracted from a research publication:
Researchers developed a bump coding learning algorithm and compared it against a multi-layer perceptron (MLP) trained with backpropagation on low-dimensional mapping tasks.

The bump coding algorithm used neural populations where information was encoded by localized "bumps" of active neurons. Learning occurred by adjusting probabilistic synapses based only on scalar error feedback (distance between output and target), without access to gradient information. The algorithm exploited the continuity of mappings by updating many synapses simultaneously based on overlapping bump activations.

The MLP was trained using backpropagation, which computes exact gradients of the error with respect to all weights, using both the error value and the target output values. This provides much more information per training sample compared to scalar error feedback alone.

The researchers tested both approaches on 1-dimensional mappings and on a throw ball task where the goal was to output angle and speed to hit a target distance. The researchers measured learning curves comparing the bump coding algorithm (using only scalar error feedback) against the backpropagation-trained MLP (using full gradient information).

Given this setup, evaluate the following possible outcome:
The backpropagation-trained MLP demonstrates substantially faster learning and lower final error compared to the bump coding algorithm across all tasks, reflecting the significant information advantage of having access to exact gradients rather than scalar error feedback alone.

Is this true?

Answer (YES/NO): NO